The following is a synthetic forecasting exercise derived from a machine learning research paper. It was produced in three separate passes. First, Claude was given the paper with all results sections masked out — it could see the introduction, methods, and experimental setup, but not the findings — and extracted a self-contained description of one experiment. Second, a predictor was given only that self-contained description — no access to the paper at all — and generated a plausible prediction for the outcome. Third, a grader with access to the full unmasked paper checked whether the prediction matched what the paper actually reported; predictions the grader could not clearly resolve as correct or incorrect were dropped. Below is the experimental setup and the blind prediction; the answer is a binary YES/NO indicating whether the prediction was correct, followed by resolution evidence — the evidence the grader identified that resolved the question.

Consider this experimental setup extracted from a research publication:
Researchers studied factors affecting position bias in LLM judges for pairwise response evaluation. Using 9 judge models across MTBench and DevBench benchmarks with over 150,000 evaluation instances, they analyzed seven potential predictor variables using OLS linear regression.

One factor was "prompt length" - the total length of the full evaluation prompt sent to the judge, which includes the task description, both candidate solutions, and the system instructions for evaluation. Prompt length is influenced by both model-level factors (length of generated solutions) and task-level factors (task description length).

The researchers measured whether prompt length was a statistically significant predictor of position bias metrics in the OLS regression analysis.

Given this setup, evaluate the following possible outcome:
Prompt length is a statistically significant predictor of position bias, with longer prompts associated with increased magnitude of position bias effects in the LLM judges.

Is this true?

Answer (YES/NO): NO